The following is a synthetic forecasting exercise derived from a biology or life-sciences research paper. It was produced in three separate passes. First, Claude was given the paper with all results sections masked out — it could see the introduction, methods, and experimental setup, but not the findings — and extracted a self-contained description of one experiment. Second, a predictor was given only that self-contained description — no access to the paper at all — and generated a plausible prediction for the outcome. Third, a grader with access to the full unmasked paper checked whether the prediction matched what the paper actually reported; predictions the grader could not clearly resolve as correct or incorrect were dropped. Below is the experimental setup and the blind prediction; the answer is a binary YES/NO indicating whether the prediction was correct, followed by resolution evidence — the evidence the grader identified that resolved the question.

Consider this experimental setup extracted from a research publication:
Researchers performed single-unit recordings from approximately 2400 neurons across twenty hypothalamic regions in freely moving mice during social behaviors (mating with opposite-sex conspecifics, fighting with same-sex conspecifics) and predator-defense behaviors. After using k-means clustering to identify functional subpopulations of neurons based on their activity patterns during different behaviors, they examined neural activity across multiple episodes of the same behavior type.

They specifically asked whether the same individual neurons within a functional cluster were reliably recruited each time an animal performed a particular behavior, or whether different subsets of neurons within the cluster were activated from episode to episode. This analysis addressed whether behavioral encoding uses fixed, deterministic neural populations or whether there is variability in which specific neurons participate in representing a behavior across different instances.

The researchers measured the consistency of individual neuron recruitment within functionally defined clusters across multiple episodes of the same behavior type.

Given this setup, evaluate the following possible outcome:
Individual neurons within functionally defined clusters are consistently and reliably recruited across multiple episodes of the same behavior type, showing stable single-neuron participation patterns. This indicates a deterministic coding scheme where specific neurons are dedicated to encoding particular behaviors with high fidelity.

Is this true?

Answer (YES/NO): NO